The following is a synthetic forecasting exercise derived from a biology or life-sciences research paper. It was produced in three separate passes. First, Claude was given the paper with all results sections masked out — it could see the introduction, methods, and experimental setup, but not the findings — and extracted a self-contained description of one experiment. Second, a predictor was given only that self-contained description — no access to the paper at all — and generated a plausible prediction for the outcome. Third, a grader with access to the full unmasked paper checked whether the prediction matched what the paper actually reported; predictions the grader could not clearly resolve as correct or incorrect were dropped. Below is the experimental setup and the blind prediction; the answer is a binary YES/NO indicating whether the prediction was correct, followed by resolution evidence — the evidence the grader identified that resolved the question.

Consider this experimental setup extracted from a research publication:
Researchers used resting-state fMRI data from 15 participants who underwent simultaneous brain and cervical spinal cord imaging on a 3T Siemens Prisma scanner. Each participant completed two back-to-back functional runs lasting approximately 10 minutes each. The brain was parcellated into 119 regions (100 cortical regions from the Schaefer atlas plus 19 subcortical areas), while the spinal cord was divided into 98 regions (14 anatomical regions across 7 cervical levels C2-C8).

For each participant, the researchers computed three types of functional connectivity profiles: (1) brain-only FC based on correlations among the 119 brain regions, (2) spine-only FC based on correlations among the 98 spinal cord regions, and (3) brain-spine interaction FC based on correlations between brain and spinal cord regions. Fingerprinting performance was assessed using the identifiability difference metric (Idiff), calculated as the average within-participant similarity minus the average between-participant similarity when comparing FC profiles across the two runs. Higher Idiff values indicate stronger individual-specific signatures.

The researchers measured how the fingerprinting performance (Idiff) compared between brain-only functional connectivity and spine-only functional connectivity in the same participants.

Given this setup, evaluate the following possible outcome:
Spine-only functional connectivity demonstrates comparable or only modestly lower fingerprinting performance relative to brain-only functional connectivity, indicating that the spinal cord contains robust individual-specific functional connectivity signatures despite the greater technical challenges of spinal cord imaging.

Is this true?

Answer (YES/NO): NO